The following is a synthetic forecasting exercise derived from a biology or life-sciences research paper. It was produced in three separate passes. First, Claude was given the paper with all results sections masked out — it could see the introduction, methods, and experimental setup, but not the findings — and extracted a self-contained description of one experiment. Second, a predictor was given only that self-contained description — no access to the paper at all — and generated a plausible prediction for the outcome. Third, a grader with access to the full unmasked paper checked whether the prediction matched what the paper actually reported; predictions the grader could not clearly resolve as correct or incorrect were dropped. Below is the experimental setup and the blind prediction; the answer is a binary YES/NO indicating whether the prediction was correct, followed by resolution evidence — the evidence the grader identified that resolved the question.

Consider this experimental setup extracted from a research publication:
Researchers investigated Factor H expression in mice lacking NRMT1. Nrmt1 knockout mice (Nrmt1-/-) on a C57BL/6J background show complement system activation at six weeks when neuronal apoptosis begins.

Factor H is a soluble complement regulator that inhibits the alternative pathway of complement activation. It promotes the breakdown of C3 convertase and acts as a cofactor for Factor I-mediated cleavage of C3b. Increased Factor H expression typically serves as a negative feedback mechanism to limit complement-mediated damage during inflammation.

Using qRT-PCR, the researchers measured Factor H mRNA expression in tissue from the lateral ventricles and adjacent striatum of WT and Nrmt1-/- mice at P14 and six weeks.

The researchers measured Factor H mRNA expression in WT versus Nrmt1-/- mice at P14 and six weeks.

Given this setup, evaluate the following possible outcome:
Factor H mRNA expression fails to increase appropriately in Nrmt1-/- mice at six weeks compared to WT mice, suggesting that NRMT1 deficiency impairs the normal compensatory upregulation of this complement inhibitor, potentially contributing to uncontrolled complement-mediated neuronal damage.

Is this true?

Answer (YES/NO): NO